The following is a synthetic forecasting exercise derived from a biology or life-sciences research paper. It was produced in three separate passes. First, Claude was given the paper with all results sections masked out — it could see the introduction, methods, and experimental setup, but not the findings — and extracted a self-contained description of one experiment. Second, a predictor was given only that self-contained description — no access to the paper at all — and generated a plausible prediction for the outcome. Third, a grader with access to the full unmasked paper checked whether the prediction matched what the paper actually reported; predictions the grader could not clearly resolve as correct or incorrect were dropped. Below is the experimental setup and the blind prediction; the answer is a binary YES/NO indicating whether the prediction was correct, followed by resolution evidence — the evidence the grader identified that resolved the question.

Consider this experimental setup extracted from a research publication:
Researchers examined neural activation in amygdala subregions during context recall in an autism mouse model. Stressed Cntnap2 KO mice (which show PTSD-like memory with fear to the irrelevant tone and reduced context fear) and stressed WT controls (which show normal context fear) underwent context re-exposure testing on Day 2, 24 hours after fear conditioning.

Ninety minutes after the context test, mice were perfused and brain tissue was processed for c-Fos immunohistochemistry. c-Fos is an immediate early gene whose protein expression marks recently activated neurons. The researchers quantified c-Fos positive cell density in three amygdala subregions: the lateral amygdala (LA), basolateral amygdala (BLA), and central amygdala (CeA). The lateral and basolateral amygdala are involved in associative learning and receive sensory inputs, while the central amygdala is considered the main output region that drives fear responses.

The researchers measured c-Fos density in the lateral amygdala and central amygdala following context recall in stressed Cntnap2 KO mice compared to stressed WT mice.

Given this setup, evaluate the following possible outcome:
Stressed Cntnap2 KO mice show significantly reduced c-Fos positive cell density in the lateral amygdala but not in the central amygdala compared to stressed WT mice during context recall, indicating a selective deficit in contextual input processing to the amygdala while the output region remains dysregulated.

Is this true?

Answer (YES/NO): NO